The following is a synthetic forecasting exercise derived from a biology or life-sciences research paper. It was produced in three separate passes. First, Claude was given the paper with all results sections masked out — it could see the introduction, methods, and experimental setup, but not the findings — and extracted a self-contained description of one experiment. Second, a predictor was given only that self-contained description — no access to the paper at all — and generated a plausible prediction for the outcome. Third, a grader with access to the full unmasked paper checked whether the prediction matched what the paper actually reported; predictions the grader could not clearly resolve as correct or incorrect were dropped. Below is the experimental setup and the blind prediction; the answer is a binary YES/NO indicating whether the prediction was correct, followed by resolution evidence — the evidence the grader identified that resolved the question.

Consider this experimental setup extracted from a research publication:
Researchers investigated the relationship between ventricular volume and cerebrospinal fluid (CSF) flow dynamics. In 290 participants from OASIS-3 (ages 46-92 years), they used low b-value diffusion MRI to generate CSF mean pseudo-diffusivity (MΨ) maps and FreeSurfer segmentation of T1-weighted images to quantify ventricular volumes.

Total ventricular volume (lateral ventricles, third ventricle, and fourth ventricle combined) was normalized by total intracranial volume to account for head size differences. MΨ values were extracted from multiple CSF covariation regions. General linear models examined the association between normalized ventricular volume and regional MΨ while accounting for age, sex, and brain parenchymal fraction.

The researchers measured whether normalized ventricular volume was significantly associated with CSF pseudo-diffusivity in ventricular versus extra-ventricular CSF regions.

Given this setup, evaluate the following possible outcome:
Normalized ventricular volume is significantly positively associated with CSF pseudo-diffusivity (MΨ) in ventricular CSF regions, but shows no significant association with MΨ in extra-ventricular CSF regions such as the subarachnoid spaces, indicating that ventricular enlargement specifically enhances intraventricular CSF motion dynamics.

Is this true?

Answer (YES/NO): NO